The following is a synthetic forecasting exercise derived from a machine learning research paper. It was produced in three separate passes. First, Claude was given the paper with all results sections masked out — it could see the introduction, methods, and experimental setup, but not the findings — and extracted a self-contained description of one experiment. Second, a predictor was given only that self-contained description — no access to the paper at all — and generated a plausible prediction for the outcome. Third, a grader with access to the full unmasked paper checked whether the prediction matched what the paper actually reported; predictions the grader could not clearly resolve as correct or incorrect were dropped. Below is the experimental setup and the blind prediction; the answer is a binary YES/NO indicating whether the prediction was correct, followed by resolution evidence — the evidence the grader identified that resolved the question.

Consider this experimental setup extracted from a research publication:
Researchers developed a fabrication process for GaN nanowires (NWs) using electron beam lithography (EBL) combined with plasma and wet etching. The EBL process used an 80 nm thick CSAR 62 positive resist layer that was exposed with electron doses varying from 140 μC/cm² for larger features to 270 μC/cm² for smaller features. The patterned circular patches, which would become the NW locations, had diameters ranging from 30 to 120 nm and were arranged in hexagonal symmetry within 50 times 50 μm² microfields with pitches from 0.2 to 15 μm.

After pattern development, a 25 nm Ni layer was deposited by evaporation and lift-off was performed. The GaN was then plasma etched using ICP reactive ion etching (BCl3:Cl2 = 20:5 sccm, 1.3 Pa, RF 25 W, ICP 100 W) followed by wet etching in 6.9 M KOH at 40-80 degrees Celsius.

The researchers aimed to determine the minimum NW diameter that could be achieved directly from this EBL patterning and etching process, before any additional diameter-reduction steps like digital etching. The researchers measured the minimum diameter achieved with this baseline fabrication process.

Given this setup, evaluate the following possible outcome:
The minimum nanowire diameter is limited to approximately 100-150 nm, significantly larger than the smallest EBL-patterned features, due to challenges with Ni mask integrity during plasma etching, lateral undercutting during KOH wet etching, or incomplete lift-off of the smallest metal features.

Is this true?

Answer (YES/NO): NO